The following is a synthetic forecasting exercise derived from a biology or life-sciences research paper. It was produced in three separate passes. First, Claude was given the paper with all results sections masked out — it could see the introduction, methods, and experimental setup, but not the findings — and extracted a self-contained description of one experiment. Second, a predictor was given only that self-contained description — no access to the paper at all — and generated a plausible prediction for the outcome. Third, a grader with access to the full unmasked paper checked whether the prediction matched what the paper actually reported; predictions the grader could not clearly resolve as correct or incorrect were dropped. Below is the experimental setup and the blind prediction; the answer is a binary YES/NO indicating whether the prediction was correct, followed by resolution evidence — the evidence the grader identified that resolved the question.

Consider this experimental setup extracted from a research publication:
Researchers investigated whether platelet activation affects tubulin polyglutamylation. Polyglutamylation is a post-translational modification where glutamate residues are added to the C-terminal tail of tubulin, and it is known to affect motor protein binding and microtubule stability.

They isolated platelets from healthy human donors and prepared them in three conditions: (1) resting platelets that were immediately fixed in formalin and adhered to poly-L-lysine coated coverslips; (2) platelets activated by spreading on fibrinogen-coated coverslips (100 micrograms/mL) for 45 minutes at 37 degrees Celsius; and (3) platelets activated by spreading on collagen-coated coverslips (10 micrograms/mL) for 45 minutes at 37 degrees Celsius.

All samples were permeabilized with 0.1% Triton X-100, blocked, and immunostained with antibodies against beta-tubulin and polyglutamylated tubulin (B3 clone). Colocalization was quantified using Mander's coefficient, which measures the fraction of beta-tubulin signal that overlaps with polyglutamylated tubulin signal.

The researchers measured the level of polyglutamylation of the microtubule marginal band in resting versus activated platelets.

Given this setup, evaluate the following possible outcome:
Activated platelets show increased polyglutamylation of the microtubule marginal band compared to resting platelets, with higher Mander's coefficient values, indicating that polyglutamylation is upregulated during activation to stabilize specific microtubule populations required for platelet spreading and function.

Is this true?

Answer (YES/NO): NO